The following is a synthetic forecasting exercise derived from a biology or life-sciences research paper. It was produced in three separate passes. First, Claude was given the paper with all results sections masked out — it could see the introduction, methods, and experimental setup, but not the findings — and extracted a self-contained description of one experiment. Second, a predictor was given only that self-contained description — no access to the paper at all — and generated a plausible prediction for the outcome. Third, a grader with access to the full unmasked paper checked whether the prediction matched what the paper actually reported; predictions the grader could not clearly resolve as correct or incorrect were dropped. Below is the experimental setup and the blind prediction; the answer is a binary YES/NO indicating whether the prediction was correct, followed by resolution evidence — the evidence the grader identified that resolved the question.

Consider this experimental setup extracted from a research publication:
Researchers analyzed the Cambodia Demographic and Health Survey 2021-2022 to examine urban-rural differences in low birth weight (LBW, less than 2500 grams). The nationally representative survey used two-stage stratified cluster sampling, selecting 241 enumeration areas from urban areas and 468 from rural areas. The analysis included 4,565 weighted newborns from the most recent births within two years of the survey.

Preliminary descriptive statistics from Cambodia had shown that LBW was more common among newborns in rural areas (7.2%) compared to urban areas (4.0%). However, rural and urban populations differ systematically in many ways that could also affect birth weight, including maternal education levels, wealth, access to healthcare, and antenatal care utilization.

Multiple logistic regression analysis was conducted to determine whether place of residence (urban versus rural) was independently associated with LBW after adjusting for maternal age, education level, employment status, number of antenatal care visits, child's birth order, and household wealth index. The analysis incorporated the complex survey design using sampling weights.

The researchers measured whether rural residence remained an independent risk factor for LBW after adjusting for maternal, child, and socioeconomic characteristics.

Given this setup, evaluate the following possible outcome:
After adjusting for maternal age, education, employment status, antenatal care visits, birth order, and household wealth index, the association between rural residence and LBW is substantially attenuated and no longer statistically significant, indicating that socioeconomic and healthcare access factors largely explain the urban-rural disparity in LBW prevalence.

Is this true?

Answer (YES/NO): NO